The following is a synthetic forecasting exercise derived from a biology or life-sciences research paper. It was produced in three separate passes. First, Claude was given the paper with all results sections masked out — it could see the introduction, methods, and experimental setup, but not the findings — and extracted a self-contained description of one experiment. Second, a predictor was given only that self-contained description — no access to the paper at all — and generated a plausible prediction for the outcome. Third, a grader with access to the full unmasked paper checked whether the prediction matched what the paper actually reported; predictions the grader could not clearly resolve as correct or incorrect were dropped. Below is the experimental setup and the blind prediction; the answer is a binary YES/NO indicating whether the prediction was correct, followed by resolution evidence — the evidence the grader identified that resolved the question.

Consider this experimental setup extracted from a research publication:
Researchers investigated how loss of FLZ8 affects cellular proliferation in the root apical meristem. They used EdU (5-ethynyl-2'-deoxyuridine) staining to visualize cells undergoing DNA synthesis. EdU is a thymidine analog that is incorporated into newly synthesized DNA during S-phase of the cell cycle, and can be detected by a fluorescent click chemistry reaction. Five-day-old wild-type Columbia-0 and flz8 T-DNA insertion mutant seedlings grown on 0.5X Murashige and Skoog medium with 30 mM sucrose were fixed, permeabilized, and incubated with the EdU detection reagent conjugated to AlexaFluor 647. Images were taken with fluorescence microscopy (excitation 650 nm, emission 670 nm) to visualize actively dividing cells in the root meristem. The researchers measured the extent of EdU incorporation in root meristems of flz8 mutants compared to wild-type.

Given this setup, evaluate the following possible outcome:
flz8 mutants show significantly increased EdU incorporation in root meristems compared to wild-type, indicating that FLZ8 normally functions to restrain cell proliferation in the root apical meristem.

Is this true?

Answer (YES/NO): YES